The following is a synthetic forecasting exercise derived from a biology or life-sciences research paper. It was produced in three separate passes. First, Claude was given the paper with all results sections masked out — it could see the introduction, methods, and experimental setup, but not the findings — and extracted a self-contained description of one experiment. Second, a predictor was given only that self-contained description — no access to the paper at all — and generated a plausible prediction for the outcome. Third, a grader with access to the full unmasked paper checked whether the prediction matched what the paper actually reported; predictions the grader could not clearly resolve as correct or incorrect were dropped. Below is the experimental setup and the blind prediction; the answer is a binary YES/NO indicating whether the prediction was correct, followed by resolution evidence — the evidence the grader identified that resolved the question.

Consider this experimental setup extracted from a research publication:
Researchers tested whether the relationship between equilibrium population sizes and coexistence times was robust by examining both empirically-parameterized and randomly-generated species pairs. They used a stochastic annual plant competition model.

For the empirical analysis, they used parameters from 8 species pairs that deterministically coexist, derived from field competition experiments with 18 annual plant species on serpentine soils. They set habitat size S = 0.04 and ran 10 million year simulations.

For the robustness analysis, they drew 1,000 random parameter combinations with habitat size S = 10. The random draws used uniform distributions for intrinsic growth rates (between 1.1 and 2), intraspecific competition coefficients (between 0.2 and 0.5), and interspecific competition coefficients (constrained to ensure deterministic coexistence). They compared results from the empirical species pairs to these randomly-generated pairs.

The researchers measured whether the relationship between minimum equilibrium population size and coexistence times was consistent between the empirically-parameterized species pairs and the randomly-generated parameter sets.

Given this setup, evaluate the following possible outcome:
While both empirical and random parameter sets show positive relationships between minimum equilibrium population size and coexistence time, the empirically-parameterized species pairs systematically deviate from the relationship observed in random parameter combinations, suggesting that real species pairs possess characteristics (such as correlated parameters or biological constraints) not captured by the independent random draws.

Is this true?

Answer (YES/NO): NO